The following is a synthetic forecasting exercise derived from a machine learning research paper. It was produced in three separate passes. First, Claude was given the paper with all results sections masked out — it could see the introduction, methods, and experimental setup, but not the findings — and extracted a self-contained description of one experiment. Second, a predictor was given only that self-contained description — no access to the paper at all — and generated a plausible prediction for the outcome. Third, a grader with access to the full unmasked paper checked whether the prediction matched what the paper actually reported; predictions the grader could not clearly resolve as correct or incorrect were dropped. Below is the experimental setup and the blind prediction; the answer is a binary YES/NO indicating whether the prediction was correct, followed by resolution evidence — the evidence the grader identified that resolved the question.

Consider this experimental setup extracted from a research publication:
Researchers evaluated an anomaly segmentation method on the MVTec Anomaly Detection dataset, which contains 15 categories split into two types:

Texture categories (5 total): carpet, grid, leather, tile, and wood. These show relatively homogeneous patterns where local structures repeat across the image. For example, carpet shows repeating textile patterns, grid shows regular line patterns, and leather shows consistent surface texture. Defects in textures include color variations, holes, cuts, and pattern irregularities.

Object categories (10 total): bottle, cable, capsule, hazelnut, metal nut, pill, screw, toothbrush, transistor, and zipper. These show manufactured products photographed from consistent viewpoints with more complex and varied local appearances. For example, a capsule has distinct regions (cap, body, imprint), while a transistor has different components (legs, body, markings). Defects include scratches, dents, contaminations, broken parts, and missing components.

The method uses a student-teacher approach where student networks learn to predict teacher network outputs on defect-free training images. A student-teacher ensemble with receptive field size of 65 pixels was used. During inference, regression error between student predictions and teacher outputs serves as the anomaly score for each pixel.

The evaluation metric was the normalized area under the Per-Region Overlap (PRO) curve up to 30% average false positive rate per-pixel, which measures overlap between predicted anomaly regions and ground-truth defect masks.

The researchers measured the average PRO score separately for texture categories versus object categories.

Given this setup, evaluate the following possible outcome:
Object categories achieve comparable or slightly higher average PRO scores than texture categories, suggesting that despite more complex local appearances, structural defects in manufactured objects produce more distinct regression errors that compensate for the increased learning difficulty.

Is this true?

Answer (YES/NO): NO